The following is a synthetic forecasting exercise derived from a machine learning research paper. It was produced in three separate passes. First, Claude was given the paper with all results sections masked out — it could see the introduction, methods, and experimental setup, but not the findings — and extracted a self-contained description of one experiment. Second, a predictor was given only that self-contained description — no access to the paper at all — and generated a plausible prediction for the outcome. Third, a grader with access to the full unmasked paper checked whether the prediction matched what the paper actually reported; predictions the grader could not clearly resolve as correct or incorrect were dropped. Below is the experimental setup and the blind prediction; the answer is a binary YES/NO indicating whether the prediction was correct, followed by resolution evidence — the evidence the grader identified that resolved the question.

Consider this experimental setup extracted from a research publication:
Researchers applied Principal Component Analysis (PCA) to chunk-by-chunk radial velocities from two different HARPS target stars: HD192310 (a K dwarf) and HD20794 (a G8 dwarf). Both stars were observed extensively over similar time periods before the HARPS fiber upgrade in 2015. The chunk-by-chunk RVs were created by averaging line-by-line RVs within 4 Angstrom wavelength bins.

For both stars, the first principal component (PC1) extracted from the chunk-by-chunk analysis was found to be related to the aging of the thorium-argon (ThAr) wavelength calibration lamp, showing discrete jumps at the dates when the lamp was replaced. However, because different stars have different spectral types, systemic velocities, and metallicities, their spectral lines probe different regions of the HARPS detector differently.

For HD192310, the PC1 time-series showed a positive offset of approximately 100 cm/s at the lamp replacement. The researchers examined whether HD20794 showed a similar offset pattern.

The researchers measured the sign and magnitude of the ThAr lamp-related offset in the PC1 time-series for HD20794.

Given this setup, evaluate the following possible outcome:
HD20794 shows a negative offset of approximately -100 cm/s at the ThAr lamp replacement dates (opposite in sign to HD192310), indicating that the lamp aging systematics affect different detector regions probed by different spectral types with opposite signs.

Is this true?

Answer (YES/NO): NO